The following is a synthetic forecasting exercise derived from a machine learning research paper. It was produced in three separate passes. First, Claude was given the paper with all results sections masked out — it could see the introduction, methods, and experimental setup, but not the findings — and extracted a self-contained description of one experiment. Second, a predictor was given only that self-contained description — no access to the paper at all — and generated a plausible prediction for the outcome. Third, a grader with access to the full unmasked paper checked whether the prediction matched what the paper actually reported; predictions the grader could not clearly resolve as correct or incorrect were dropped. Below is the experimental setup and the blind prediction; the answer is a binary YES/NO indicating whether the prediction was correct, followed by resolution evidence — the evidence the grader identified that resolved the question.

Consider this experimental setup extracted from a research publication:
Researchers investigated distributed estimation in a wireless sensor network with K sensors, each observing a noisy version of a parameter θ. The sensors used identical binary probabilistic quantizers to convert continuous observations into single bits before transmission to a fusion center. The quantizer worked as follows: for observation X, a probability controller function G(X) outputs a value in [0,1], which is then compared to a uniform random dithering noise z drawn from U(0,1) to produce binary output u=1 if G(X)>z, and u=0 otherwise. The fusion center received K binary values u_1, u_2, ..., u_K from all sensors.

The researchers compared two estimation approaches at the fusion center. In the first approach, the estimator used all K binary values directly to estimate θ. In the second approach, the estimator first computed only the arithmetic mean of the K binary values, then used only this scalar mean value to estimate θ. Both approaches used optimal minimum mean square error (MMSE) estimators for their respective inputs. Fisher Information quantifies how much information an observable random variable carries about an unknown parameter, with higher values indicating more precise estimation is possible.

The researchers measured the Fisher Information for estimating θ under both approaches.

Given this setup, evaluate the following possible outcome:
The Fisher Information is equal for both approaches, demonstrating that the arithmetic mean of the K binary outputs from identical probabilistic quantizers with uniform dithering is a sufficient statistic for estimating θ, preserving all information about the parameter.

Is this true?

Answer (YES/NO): YES